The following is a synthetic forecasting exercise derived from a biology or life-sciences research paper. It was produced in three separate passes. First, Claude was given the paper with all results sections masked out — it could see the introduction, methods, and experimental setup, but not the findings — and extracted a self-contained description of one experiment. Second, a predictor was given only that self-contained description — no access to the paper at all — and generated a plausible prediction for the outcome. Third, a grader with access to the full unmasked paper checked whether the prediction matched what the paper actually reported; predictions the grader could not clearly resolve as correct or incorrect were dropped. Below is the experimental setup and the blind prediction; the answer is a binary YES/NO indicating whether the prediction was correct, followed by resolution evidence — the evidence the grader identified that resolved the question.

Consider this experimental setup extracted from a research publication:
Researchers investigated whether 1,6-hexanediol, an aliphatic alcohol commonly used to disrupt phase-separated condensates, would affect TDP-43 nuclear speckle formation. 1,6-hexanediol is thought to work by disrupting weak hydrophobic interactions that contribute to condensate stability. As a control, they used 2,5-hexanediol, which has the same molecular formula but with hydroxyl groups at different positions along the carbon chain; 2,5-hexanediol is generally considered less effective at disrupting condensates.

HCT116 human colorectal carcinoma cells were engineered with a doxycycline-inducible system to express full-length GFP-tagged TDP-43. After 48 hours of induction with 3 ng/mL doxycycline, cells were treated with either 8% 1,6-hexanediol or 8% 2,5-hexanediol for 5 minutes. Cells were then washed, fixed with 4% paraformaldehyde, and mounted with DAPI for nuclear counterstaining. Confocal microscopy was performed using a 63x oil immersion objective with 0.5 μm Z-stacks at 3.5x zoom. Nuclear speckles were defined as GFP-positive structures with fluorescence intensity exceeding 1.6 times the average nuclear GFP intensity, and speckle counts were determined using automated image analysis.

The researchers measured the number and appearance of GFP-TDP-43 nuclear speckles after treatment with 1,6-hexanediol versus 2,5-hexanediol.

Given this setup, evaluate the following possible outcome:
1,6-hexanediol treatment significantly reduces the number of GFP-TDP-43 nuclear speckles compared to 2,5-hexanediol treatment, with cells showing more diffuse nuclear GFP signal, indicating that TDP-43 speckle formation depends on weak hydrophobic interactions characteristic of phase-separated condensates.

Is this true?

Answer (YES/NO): YES